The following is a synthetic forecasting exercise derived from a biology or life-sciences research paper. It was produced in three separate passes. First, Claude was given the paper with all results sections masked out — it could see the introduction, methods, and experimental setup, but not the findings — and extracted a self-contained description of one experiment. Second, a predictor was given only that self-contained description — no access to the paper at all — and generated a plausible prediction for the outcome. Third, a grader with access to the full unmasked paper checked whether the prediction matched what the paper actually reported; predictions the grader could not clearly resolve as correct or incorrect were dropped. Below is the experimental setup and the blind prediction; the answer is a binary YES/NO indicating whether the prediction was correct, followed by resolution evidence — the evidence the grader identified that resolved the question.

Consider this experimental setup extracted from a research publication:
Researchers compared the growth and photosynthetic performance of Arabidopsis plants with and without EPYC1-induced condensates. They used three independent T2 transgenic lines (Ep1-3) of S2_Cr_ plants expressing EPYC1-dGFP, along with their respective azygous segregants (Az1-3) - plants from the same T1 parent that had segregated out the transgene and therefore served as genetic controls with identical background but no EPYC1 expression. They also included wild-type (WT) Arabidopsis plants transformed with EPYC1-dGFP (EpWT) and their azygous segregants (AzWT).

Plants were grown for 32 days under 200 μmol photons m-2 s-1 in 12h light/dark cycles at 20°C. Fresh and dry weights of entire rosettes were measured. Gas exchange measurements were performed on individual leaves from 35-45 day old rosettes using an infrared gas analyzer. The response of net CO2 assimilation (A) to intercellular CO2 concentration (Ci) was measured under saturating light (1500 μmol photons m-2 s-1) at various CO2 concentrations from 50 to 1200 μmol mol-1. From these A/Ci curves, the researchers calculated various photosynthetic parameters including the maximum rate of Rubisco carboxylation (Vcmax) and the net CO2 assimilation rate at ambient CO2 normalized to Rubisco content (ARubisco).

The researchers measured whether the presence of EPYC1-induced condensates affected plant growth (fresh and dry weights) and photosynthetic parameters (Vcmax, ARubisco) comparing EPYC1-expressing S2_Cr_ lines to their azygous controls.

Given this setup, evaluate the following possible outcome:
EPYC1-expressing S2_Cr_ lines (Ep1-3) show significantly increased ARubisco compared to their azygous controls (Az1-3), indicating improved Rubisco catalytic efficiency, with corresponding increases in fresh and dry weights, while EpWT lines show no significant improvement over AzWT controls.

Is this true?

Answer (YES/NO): NO